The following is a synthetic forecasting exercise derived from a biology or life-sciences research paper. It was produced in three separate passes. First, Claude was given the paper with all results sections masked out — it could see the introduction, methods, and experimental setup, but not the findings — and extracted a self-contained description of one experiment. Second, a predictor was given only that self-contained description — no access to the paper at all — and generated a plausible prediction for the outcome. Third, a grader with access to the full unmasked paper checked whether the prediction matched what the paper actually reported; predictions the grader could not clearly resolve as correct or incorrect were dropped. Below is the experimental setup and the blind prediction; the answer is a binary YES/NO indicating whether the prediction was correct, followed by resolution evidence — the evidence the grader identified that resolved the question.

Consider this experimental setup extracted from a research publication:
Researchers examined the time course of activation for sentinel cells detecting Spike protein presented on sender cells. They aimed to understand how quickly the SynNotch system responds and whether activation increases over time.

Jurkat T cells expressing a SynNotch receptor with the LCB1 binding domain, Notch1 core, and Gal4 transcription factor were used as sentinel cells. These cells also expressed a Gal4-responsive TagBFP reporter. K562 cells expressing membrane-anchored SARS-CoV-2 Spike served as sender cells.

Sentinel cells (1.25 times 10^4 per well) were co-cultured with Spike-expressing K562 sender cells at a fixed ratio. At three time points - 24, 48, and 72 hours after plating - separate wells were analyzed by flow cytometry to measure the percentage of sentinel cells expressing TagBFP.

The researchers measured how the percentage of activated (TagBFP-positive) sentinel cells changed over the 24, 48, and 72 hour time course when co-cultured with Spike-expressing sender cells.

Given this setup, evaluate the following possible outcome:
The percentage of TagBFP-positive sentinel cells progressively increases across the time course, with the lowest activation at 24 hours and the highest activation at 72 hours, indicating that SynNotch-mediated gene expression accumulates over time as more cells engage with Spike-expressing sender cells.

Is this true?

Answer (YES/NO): YES